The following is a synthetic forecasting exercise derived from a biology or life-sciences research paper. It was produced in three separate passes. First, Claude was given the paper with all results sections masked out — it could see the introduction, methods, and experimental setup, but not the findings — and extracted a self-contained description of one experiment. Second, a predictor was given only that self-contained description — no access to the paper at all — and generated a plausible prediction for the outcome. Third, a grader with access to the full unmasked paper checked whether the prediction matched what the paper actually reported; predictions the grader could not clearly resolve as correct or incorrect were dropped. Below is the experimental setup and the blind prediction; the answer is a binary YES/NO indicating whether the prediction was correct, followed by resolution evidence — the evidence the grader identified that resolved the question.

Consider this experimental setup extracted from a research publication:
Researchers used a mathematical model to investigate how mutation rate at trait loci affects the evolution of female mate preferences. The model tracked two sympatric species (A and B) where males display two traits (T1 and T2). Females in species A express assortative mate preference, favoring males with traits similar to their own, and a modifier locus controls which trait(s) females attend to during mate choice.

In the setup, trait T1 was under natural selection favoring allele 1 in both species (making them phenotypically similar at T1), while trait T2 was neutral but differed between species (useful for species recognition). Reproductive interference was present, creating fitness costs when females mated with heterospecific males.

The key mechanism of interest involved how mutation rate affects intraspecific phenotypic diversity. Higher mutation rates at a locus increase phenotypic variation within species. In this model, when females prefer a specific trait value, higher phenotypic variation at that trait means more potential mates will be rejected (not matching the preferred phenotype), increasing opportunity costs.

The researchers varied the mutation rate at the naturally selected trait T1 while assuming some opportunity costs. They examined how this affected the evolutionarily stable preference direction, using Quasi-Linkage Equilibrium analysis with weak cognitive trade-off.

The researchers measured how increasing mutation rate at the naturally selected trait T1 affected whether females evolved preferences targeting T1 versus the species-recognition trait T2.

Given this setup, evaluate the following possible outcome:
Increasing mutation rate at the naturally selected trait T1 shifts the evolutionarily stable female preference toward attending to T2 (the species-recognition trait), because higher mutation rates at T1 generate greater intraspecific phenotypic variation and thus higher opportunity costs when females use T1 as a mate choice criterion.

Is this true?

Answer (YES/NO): YES